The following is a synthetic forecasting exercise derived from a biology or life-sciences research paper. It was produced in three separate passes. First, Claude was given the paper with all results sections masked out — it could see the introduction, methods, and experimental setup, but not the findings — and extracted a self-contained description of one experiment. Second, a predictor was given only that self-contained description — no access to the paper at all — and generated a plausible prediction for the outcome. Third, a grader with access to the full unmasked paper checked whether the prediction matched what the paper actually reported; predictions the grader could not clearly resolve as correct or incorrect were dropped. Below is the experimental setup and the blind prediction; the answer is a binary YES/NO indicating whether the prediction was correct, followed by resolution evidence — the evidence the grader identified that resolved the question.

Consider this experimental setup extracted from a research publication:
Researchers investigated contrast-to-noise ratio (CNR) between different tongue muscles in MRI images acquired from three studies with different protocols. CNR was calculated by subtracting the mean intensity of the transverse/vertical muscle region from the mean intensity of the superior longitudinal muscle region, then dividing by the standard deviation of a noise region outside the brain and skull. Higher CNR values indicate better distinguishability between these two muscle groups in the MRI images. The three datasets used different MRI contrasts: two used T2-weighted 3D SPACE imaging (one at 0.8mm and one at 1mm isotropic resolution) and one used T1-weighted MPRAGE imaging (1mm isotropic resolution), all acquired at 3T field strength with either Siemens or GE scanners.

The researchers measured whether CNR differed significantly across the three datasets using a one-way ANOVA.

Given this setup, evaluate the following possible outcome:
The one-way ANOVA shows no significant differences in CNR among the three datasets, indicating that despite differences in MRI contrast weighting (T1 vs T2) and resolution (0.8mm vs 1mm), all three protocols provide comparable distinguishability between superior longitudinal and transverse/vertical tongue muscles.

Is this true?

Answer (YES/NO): NO